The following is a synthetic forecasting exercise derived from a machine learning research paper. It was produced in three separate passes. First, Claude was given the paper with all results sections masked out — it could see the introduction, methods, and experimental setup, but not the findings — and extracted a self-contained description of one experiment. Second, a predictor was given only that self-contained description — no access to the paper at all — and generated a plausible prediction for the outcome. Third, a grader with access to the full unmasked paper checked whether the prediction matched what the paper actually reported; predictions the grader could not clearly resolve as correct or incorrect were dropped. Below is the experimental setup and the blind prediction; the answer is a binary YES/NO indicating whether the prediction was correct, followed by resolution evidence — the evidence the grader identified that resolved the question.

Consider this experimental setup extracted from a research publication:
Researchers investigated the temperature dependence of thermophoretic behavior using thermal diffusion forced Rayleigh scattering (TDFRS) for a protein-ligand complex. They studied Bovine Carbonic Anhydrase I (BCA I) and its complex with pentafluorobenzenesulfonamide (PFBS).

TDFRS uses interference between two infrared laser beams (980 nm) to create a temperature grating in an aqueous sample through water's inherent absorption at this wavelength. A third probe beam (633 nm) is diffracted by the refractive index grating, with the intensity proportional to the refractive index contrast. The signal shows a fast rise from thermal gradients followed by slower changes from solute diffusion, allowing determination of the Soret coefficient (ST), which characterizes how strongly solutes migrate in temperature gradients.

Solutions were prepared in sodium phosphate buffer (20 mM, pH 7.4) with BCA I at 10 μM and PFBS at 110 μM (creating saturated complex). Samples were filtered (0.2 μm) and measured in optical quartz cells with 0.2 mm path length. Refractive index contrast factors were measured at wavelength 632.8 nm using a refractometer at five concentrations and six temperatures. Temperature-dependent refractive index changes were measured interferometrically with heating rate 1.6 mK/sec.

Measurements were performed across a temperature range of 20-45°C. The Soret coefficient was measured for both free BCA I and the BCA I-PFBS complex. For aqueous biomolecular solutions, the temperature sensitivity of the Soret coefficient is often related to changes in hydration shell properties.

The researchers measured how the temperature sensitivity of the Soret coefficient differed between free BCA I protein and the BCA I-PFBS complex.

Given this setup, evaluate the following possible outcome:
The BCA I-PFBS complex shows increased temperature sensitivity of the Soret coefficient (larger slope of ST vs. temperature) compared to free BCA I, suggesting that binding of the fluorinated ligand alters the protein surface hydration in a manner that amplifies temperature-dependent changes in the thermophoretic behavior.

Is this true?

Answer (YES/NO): NO